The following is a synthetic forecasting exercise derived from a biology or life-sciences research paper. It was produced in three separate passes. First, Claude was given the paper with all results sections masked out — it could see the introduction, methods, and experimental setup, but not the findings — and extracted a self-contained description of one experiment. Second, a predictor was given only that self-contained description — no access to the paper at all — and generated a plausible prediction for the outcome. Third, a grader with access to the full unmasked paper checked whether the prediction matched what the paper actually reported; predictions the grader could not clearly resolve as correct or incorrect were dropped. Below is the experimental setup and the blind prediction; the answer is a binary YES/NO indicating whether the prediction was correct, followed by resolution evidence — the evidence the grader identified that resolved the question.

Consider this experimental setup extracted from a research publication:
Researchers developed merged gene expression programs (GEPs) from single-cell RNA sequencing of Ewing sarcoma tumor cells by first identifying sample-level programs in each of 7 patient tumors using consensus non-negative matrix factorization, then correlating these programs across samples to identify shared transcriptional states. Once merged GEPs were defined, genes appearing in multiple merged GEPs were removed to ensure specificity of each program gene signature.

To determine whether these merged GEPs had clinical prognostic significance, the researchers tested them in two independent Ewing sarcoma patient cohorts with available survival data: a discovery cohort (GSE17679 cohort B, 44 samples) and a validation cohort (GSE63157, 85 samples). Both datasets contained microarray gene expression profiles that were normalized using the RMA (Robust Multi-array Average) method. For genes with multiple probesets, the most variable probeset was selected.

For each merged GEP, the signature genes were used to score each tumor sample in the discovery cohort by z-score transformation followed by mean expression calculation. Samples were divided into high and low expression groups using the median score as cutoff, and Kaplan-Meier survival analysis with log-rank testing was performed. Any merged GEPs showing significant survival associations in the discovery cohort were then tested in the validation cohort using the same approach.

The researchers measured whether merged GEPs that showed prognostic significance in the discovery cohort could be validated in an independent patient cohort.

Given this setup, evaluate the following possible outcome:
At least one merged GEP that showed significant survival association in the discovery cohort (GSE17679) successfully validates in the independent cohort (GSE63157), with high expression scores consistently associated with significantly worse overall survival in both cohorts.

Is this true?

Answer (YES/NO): NO